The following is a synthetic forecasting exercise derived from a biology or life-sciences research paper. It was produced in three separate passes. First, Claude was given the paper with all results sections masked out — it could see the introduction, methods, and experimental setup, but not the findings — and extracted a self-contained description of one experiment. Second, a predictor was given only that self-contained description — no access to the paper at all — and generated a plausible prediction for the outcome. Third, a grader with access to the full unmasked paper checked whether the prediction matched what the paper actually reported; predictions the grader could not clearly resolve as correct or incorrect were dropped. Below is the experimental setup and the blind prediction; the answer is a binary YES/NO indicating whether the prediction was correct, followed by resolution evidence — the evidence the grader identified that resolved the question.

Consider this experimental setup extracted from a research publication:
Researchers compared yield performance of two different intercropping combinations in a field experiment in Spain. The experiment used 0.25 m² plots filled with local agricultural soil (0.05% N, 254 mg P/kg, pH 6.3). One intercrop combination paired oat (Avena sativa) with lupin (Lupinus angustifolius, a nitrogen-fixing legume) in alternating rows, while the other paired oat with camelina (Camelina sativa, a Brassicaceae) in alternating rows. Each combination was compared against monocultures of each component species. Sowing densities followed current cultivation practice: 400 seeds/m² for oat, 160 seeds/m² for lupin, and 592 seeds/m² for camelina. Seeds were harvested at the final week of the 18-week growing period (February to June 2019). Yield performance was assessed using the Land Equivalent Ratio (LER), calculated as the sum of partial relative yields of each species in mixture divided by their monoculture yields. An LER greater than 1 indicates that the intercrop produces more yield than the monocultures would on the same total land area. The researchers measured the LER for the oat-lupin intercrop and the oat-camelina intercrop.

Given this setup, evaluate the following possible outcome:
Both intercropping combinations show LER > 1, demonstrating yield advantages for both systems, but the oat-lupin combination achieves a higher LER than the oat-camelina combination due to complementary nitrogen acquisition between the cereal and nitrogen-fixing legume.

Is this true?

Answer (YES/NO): YES